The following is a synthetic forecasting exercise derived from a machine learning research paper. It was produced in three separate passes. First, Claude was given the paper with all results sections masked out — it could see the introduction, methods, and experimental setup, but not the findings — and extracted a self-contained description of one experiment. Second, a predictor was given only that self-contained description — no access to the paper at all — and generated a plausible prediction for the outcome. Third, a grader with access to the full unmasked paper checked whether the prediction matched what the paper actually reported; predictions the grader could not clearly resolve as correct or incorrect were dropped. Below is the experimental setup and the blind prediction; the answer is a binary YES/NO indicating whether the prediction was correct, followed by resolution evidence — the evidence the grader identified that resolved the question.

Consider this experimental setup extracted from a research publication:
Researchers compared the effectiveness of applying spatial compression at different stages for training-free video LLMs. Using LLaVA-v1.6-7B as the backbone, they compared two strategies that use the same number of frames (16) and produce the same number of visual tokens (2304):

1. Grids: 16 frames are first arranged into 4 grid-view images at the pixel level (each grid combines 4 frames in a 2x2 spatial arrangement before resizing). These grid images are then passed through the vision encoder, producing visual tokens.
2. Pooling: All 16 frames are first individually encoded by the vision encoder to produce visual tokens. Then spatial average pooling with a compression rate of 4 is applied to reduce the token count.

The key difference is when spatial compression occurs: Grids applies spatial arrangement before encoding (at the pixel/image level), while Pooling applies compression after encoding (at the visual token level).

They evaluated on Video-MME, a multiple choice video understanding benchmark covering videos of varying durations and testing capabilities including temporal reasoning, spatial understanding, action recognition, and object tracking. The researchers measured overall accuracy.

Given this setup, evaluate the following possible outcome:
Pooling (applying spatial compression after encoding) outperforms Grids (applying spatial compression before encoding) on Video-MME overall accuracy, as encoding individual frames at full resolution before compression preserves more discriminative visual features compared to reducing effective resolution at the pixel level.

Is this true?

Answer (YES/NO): NO